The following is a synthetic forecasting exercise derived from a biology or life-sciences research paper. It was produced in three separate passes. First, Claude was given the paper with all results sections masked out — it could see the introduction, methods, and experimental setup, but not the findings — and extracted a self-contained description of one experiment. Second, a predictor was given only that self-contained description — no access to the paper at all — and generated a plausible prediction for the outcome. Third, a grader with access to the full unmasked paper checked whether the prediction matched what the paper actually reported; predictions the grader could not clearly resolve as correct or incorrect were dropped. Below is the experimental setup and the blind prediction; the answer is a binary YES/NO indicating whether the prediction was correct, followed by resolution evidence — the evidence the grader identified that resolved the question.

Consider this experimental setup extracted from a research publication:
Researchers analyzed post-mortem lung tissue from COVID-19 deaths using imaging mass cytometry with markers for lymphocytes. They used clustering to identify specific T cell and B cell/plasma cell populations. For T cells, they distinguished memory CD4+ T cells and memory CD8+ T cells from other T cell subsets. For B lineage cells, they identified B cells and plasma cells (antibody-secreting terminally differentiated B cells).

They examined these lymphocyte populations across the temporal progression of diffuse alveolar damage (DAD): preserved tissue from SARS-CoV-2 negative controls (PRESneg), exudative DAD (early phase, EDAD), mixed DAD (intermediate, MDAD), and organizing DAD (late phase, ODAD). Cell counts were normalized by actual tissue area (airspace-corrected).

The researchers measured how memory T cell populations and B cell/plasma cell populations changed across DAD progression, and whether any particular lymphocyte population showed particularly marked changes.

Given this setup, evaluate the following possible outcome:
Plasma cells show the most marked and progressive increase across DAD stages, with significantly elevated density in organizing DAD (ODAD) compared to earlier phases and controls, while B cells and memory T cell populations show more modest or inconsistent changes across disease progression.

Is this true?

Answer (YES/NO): NO